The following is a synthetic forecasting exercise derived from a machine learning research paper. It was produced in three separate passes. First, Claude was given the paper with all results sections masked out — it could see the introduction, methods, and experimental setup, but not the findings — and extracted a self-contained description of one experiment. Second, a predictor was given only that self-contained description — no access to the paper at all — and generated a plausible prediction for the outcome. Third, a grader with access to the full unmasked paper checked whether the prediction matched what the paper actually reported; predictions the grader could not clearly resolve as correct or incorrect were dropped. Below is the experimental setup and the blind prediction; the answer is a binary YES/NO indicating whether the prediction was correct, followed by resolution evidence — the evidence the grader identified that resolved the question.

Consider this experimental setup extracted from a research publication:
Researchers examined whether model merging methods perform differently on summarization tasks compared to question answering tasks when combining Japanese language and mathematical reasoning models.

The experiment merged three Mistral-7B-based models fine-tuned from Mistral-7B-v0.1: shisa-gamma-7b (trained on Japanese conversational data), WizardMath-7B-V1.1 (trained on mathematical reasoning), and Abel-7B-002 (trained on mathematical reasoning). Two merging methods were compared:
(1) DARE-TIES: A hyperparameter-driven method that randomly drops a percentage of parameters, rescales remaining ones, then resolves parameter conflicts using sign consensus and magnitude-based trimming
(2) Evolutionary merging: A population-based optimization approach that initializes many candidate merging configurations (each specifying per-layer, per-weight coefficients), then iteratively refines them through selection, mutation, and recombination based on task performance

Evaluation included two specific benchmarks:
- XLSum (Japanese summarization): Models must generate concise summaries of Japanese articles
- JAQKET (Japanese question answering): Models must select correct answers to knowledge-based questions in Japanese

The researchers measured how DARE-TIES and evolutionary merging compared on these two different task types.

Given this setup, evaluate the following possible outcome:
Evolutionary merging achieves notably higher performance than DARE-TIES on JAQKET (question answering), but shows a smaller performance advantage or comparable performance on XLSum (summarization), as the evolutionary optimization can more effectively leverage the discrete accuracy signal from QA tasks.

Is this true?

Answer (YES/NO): YES